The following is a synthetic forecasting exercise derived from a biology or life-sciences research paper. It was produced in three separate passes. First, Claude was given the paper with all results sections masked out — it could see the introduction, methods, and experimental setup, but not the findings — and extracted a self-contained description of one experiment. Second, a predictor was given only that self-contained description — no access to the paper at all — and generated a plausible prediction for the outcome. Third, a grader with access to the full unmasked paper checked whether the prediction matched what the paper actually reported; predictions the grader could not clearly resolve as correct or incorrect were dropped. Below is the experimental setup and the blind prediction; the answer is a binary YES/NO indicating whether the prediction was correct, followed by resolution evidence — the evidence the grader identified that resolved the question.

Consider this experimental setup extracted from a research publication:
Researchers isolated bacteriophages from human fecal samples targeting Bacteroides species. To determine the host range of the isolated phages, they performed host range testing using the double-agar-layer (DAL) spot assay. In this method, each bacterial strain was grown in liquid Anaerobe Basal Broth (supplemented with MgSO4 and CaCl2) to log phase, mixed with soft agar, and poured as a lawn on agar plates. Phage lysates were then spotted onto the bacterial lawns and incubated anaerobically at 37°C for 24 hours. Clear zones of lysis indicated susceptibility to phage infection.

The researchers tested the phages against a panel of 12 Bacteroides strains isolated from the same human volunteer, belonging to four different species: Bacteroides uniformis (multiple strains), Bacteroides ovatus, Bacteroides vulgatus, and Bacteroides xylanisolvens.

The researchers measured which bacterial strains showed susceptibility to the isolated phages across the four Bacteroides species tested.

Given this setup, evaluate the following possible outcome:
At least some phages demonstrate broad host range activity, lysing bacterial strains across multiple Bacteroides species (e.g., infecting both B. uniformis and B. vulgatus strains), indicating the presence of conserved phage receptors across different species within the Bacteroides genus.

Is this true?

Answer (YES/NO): NO